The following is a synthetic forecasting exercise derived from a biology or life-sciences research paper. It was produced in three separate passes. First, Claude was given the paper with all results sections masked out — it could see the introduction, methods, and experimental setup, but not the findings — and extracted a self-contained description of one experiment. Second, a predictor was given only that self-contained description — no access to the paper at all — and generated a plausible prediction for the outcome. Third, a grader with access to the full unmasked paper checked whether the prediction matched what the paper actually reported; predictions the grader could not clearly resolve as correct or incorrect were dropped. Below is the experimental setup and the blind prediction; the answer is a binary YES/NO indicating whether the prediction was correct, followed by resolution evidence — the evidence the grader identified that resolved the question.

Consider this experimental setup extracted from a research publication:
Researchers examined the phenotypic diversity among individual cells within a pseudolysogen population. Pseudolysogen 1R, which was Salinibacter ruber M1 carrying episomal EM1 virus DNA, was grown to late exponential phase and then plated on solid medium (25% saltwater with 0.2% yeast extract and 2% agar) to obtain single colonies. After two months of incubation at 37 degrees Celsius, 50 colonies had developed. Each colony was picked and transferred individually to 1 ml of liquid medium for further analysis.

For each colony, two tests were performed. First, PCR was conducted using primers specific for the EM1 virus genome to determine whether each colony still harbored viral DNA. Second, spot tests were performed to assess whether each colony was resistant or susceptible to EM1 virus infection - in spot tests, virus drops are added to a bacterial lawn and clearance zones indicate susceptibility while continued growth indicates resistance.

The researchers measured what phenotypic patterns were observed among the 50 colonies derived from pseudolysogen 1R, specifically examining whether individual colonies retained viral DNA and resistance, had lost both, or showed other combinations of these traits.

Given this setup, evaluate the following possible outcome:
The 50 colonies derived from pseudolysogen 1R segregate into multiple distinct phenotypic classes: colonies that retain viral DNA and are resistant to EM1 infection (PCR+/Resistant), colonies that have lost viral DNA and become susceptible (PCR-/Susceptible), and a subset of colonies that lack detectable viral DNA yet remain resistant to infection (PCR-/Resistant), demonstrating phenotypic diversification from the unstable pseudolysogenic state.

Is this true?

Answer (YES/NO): NO